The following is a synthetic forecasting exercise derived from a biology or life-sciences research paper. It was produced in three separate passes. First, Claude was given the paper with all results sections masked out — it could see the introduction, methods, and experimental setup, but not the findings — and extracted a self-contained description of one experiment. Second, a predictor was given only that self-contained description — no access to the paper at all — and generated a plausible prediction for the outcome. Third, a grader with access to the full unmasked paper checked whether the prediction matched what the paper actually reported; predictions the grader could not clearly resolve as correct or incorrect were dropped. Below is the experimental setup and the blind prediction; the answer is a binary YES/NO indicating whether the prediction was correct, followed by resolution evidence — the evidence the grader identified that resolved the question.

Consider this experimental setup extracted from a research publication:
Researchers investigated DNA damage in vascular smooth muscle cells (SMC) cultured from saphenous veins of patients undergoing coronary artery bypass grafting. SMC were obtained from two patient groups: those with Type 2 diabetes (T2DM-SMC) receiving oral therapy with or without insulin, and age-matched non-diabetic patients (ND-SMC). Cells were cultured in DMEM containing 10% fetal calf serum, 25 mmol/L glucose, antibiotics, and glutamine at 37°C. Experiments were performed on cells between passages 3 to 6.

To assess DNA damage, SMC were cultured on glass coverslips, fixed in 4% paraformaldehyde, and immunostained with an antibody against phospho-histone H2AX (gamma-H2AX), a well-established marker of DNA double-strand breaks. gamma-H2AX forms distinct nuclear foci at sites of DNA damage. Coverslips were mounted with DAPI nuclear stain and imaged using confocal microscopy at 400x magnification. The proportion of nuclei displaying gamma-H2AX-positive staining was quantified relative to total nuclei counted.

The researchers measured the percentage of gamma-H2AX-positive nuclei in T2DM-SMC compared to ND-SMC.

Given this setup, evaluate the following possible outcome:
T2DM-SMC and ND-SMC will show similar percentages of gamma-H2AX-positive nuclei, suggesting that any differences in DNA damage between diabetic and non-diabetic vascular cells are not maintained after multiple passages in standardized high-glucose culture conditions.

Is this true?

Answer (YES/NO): NO